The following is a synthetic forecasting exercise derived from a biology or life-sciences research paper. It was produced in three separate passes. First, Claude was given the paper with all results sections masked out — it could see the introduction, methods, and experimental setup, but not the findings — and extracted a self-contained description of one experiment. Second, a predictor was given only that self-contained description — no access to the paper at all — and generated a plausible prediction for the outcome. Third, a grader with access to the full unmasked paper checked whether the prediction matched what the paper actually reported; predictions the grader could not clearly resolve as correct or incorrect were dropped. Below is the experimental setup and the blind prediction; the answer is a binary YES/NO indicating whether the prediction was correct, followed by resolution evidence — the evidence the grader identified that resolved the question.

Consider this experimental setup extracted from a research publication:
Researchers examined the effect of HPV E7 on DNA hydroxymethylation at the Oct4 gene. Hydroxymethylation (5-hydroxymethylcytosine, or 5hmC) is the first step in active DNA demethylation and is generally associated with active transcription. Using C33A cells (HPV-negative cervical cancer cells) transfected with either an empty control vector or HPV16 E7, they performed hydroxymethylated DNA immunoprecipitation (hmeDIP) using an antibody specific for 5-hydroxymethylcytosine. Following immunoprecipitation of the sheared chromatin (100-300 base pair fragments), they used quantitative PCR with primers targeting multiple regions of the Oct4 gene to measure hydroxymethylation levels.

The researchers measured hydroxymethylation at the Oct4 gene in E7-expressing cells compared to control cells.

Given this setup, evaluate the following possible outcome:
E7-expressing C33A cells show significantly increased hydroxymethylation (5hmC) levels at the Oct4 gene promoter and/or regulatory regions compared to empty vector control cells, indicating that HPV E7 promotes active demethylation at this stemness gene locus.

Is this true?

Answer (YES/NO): YES